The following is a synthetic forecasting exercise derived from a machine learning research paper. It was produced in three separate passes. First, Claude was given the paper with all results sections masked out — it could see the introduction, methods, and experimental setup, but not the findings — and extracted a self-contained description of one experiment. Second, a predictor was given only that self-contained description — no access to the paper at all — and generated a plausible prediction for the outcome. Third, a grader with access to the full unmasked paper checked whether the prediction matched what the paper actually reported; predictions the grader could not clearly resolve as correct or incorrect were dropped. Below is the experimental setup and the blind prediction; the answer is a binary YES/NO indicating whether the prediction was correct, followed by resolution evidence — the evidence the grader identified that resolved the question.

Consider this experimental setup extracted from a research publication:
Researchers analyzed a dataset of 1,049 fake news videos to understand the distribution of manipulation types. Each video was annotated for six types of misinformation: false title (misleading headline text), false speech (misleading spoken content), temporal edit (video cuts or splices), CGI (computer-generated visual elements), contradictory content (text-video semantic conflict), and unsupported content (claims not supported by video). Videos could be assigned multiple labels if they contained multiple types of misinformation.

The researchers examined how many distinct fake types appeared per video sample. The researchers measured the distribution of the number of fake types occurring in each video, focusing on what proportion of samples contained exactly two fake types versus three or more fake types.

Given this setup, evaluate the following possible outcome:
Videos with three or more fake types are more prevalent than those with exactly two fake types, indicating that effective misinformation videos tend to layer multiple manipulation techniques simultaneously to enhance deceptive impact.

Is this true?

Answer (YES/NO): NO